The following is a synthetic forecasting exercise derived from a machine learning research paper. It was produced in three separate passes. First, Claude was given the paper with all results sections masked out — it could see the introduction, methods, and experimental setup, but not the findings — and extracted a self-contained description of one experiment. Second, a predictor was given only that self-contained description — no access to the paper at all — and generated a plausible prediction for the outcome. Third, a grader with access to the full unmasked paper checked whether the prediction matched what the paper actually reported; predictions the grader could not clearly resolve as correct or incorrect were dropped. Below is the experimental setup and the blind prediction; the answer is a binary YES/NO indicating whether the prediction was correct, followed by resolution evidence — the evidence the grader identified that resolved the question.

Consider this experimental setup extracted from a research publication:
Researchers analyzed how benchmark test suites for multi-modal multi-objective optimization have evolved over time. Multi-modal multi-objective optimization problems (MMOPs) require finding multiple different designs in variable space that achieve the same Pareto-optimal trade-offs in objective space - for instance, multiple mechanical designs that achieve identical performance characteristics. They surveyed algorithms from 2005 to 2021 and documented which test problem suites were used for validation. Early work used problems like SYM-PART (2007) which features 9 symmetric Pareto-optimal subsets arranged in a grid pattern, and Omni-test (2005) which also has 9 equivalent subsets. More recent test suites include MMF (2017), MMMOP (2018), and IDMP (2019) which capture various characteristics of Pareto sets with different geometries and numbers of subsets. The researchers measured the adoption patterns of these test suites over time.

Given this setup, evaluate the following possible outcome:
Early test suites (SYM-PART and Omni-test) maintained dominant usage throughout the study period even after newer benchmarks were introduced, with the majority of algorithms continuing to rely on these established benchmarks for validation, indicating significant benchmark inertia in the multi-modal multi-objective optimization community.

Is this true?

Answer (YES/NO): NO